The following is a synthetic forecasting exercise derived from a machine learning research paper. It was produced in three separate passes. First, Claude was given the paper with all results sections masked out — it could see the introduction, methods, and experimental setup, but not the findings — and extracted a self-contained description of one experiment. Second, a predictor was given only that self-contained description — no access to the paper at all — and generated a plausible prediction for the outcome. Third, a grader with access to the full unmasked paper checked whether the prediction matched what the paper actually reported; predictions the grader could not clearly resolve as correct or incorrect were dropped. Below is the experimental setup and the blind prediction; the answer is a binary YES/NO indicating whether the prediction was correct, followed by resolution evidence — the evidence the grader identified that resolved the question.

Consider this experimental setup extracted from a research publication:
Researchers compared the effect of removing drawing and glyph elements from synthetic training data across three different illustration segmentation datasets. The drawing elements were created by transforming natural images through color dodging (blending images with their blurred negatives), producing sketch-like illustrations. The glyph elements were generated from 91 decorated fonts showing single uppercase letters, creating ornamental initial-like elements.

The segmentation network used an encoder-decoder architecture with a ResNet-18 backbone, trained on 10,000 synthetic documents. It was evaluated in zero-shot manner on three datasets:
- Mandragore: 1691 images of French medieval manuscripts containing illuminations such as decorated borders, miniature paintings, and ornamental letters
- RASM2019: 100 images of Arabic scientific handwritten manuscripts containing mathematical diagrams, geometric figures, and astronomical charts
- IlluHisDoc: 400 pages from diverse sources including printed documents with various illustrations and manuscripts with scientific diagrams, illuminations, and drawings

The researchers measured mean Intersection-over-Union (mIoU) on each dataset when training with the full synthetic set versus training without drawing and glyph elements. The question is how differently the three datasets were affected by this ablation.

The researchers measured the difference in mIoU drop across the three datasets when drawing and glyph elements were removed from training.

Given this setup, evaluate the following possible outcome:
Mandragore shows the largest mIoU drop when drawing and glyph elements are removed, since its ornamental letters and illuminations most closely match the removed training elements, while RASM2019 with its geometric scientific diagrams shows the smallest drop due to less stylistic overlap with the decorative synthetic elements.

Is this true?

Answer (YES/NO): NO